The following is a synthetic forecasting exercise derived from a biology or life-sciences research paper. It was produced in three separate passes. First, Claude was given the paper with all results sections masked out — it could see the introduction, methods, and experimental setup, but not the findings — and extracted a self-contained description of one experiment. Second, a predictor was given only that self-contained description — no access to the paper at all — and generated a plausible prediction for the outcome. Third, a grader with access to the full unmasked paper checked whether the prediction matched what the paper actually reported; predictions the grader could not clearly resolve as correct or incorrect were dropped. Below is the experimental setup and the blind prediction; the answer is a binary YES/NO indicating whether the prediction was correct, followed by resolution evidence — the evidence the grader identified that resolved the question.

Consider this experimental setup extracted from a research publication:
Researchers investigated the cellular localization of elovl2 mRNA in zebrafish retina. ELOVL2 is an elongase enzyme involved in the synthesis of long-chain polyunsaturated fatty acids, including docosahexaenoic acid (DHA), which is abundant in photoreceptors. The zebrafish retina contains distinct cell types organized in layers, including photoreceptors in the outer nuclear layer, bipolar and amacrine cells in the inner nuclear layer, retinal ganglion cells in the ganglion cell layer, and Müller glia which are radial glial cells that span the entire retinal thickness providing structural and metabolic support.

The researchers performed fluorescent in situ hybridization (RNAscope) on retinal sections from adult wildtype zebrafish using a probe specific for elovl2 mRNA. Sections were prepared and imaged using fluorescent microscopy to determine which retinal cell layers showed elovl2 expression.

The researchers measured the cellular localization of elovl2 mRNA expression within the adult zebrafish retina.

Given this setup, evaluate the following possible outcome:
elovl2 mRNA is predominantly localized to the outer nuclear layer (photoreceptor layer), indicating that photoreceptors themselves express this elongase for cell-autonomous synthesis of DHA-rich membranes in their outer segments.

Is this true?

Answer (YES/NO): NO